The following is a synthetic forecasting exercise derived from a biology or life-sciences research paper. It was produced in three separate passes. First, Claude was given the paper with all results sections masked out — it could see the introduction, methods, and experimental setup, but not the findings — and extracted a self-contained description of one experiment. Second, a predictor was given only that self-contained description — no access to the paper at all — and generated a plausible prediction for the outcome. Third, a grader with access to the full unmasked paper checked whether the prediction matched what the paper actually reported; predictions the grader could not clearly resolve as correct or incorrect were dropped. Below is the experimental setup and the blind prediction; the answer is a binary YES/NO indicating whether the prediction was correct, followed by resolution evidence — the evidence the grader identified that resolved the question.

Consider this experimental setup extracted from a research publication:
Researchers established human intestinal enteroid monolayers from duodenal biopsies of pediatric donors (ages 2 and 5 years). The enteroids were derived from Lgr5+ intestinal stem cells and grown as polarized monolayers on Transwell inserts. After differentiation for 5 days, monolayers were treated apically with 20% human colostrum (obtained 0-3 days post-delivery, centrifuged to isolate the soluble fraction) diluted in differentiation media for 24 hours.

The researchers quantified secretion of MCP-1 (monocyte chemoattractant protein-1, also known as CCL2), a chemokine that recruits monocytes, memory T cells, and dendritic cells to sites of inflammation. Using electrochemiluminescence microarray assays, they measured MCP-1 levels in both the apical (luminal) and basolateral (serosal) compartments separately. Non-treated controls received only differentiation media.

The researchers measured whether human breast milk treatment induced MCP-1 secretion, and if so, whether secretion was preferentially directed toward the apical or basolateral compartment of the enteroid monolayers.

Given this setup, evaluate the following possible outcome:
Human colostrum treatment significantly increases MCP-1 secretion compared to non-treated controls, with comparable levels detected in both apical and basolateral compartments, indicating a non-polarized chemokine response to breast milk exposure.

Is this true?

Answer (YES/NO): NO